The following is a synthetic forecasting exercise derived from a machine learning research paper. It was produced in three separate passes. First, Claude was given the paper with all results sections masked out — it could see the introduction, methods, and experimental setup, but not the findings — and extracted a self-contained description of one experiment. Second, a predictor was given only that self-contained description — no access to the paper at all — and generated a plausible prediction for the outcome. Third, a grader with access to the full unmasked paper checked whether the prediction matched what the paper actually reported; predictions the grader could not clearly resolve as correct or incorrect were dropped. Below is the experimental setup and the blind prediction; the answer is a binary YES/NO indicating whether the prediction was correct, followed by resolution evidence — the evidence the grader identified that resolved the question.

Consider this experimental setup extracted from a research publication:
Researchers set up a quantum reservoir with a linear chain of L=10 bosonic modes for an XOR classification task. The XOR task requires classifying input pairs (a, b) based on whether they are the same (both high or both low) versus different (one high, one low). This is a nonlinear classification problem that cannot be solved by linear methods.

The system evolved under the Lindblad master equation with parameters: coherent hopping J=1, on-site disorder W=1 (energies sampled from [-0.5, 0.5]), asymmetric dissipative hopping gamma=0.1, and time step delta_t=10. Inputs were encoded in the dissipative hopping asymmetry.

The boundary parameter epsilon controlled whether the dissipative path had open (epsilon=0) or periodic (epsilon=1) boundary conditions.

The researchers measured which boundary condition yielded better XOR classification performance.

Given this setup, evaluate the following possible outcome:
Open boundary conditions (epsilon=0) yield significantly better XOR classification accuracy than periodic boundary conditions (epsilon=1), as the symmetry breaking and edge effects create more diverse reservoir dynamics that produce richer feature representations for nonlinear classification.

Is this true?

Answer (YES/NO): YES